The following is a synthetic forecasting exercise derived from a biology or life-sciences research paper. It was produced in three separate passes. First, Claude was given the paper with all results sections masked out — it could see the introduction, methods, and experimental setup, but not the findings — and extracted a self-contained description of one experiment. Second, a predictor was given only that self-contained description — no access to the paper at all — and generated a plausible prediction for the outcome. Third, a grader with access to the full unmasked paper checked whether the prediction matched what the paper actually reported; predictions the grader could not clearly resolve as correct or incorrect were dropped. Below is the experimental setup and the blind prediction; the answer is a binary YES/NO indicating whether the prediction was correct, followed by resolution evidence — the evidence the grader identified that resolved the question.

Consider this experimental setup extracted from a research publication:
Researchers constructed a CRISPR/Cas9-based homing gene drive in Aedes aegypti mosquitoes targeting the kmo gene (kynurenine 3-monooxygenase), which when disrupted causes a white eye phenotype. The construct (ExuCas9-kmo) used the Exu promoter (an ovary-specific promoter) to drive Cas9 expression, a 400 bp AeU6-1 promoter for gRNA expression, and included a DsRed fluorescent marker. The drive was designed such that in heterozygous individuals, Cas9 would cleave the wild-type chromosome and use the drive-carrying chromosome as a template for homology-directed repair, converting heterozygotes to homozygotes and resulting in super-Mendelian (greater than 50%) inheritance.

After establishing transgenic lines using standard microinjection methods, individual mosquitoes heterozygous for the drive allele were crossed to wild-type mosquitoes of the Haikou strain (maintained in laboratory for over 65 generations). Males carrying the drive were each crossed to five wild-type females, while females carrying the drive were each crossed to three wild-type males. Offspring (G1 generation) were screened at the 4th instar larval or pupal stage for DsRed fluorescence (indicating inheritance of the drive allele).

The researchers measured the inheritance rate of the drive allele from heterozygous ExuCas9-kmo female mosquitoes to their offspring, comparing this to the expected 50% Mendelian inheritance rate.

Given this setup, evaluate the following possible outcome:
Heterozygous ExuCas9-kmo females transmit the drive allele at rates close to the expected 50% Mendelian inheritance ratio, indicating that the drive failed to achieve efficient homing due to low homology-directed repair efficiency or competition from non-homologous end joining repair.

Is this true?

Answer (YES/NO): NO